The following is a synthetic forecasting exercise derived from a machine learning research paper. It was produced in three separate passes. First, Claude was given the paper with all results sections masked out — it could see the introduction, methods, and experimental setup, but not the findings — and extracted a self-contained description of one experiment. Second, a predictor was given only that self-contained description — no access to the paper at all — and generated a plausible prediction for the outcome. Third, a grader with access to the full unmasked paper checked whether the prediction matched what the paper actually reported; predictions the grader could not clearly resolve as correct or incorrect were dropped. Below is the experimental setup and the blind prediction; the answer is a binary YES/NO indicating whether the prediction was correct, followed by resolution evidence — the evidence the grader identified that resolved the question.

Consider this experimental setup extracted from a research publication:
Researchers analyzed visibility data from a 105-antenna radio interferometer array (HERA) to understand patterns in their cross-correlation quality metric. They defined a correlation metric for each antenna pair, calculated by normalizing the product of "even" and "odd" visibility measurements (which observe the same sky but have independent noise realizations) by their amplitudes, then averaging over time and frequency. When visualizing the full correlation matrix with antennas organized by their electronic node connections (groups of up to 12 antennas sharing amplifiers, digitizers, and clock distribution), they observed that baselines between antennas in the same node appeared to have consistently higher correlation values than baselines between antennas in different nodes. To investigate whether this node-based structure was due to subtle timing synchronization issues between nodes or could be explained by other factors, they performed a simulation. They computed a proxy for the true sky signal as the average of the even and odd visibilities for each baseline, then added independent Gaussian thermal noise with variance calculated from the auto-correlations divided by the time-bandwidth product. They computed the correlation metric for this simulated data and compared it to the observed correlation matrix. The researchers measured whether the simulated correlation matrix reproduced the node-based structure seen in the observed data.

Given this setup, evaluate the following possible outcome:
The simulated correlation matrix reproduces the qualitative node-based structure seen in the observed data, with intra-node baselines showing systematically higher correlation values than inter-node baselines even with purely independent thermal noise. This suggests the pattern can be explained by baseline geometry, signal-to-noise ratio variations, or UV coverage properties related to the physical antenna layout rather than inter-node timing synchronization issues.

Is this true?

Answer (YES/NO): YES